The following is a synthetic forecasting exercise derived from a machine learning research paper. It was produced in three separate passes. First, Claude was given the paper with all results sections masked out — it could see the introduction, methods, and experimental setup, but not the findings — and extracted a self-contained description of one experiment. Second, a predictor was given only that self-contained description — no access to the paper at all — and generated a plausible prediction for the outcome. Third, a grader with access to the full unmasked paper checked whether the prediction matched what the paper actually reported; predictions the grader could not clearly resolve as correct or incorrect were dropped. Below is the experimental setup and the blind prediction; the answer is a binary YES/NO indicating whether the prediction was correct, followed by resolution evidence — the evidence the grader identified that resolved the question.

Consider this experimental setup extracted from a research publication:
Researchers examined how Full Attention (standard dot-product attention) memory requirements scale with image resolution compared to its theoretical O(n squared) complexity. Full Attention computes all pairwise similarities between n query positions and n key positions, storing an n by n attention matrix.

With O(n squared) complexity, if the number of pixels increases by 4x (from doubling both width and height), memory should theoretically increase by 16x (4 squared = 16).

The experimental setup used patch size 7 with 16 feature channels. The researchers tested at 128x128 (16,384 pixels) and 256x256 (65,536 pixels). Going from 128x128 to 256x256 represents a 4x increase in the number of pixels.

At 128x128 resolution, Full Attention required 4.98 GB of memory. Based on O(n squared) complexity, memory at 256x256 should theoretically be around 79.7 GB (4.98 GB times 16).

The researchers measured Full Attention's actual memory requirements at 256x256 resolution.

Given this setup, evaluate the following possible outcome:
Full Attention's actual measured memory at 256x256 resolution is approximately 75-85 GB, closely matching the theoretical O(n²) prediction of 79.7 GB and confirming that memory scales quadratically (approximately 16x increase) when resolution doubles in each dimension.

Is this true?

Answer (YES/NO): NO